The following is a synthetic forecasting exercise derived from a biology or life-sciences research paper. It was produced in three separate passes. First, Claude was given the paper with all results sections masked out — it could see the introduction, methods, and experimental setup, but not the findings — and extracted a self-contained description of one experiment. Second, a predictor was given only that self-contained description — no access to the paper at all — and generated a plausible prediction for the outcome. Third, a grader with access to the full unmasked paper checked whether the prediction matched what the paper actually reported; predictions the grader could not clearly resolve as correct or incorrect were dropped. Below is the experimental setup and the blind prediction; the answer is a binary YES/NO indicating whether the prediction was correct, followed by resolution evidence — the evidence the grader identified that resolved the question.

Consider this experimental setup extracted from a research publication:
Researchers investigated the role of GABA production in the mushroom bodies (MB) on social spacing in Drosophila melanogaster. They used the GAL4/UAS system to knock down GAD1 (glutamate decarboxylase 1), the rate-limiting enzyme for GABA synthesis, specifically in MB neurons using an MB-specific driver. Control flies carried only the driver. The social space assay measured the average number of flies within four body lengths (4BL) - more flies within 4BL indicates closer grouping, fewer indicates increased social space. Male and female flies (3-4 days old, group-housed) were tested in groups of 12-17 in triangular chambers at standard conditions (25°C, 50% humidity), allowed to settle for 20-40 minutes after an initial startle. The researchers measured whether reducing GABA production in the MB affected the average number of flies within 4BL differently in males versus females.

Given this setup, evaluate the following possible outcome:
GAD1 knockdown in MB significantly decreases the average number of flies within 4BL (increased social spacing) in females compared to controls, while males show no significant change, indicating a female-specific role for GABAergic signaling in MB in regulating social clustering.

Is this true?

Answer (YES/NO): NO